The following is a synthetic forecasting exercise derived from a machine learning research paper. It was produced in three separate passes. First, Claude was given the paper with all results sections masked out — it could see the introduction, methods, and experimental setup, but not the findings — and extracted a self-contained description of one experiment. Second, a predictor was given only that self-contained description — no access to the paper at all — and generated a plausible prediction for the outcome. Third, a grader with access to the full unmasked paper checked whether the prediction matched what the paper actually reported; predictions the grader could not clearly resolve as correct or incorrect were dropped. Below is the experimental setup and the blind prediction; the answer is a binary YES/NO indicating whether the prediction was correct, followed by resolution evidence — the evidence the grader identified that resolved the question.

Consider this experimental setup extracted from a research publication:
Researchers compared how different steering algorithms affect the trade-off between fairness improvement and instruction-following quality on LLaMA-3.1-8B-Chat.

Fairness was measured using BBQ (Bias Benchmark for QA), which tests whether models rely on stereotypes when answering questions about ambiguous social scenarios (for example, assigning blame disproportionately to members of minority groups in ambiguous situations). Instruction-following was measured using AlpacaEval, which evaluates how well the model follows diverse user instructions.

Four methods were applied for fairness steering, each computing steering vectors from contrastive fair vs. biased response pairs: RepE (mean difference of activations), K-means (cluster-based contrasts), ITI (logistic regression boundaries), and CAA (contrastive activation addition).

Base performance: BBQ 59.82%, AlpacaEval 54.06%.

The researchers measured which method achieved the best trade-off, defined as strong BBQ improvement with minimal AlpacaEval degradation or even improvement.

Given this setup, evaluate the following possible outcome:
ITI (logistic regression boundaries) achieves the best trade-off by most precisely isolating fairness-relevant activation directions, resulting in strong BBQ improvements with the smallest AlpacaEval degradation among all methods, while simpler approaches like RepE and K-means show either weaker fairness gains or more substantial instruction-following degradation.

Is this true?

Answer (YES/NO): NO